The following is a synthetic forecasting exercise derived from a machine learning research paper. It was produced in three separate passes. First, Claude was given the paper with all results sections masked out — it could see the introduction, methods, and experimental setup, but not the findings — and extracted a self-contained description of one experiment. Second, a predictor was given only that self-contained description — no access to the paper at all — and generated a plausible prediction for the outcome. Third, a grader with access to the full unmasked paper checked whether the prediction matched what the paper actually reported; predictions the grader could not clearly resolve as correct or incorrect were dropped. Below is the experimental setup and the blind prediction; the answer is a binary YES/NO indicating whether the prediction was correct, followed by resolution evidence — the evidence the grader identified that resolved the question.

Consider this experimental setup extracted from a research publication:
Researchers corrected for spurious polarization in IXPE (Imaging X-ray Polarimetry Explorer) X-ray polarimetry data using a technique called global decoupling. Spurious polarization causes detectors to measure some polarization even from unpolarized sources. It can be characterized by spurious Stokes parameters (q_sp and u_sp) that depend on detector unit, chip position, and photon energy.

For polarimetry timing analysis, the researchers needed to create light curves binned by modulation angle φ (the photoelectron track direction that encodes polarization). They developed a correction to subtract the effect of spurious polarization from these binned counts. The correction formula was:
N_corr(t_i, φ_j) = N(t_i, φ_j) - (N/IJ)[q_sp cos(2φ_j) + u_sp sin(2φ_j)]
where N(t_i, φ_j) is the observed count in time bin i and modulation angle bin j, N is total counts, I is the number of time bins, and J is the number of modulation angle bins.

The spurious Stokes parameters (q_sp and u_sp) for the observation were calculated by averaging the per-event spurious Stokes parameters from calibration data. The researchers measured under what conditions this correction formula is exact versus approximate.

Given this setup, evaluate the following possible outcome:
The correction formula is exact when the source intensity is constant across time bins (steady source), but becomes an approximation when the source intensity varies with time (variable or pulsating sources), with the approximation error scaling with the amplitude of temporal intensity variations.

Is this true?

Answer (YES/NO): NO